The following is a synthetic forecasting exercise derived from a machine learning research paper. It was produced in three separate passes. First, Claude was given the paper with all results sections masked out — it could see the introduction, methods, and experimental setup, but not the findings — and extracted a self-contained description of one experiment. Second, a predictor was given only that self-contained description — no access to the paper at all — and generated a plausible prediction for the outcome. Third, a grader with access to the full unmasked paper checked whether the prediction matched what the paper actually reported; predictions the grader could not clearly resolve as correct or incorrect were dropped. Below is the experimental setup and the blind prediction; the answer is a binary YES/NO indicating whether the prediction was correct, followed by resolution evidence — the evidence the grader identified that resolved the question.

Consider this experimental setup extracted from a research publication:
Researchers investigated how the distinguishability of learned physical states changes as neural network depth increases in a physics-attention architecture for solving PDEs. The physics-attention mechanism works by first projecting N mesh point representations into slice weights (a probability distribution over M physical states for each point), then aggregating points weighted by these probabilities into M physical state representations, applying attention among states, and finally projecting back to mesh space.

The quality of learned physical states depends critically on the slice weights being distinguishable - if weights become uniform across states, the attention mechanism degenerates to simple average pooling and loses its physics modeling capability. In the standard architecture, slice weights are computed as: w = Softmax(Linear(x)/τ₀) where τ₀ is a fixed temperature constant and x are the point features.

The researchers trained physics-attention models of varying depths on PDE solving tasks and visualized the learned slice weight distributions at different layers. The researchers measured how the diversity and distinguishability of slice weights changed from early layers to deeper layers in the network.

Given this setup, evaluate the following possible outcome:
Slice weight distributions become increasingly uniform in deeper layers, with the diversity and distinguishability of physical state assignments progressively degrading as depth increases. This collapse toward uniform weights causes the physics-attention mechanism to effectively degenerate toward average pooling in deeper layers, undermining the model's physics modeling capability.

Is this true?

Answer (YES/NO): NO